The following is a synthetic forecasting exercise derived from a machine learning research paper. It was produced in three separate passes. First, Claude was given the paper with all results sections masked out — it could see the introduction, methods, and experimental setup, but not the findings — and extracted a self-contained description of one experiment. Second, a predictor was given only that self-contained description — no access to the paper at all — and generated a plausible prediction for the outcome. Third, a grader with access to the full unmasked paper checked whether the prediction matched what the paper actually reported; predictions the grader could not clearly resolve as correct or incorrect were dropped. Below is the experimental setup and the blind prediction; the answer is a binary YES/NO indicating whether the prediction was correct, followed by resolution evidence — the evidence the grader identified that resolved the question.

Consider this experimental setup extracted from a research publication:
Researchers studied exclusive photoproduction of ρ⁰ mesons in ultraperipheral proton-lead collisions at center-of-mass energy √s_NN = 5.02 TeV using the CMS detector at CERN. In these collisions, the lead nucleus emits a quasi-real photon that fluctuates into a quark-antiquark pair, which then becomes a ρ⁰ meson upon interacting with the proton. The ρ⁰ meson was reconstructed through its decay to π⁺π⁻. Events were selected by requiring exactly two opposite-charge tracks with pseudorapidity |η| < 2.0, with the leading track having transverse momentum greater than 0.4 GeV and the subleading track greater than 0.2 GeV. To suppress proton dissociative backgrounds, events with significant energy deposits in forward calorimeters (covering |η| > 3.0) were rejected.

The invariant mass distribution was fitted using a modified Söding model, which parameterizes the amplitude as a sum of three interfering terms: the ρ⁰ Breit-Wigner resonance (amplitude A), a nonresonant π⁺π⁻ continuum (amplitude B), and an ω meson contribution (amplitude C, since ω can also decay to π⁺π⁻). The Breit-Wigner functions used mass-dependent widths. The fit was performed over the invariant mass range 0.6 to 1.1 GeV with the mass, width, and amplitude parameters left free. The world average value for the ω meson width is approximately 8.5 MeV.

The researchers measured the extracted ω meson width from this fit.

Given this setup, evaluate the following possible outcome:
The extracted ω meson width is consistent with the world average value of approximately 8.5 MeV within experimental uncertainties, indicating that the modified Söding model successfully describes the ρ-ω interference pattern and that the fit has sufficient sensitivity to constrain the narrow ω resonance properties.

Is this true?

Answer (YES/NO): NO